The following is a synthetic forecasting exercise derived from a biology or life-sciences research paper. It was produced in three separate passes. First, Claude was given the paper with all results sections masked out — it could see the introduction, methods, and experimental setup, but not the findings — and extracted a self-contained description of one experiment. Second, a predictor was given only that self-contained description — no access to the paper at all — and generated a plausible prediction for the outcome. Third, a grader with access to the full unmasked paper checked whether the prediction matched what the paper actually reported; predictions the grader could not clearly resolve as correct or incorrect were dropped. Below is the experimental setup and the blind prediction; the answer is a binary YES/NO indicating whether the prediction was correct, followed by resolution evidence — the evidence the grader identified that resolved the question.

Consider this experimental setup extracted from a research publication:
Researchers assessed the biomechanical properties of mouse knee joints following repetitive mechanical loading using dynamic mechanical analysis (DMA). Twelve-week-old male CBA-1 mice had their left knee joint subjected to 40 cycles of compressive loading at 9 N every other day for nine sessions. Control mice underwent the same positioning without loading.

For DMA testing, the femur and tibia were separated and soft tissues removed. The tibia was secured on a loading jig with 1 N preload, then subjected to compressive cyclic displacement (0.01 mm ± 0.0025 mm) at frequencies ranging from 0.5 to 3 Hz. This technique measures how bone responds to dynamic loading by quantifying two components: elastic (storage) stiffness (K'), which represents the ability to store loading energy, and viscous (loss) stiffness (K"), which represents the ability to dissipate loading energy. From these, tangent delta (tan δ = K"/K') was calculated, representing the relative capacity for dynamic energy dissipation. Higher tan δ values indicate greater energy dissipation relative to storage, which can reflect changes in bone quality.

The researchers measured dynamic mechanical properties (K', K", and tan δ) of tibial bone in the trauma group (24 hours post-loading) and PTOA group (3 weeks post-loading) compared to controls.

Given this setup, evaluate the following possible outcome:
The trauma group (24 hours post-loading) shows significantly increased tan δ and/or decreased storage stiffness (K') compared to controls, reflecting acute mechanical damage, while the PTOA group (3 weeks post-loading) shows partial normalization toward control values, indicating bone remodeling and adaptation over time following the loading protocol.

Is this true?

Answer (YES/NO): NO